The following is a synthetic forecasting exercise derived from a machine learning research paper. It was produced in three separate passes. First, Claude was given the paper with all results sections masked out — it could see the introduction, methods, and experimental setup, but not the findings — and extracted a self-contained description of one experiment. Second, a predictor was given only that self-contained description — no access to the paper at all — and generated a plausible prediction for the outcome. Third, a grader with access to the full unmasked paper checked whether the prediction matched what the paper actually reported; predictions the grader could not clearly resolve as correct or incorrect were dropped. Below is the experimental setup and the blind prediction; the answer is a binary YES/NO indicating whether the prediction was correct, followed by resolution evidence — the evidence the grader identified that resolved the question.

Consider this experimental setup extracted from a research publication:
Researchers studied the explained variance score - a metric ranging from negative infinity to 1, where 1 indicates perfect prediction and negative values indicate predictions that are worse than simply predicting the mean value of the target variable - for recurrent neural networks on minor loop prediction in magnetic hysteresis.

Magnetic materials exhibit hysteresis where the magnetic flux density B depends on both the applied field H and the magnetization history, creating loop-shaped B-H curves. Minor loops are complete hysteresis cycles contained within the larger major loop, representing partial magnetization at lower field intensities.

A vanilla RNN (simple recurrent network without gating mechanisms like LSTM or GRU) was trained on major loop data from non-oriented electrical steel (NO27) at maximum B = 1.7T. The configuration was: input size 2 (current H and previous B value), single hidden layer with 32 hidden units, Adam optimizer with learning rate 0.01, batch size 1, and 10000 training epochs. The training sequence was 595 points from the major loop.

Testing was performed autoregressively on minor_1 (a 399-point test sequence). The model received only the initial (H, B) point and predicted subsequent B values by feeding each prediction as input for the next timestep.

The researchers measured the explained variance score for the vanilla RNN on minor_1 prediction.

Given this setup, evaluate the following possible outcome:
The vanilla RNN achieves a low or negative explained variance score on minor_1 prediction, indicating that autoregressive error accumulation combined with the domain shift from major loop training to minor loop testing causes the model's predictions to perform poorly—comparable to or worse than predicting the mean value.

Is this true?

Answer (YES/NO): YES